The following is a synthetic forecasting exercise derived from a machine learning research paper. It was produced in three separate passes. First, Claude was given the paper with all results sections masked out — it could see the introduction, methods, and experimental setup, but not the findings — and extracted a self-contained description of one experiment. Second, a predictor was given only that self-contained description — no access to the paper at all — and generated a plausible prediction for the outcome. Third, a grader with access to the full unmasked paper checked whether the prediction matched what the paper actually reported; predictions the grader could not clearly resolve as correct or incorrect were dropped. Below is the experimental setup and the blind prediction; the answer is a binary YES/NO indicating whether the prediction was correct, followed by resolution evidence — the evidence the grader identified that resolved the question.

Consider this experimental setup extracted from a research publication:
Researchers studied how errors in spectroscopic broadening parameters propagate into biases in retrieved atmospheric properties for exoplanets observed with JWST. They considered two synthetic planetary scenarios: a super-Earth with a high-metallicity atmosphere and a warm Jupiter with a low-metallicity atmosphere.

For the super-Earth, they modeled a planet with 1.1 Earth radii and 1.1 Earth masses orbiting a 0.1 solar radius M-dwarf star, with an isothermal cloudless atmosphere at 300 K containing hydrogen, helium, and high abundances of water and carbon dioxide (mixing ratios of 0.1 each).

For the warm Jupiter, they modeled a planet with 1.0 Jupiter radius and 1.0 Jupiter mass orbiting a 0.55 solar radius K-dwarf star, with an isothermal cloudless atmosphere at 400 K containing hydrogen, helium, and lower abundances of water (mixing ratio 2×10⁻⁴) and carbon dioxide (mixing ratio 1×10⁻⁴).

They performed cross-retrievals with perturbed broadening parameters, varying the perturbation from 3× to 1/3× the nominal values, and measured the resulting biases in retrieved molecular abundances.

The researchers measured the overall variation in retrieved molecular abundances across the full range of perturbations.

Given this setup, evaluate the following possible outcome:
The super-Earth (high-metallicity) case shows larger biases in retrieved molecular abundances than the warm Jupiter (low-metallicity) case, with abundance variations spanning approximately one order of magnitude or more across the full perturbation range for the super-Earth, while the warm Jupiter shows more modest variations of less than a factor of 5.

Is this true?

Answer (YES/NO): NO